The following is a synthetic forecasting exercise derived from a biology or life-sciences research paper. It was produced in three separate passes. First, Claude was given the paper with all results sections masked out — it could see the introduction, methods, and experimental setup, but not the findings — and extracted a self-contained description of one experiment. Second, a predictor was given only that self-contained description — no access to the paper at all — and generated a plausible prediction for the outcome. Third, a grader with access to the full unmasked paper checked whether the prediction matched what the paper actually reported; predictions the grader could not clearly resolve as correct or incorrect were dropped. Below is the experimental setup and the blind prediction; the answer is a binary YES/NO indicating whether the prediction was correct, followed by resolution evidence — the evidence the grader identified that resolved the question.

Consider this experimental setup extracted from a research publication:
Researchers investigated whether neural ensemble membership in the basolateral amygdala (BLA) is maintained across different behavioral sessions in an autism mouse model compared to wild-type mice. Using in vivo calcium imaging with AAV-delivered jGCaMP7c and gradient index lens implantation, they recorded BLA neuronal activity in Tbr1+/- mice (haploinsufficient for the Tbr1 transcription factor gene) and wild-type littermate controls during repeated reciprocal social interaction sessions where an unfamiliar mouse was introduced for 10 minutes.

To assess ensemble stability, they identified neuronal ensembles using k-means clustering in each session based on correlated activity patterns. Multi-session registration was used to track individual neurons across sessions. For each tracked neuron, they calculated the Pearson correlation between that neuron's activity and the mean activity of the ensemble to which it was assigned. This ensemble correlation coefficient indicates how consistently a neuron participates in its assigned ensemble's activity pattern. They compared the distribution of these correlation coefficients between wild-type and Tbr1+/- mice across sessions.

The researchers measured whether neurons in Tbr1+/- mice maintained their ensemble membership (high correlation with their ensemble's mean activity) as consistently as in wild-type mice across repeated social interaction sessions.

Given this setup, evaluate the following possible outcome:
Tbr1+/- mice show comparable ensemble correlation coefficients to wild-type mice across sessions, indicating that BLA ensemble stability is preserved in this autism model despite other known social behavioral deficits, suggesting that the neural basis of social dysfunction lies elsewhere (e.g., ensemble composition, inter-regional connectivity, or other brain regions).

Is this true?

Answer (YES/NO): NO